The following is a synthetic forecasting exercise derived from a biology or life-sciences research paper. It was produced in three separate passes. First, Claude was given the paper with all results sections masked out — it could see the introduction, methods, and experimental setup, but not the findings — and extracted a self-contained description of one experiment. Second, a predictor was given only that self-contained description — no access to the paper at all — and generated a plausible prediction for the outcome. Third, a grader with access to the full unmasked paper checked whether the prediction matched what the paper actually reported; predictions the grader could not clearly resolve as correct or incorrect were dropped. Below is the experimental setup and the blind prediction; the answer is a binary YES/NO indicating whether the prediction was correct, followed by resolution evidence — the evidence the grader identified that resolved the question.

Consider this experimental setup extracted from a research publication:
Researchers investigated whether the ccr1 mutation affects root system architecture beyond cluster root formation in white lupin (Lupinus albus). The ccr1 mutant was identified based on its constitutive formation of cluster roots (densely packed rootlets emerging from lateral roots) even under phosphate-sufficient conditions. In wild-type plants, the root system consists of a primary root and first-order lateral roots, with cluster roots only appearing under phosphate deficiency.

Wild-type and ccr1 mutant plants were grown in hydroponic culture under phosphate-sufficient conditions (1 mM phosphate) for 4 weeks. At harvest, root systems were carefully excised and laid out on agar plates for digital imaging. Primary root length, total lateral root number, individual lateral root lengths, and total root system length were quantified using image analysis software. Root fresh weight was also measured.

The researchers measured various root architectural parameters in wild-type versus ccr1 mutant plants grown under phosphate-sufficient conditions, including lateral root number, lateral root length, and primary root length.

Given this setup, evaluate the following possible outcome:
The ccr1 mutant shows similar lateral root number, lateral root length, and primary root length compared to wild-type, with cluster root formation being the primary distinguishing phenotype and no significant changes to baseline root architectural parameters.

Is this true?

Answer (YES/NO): NO